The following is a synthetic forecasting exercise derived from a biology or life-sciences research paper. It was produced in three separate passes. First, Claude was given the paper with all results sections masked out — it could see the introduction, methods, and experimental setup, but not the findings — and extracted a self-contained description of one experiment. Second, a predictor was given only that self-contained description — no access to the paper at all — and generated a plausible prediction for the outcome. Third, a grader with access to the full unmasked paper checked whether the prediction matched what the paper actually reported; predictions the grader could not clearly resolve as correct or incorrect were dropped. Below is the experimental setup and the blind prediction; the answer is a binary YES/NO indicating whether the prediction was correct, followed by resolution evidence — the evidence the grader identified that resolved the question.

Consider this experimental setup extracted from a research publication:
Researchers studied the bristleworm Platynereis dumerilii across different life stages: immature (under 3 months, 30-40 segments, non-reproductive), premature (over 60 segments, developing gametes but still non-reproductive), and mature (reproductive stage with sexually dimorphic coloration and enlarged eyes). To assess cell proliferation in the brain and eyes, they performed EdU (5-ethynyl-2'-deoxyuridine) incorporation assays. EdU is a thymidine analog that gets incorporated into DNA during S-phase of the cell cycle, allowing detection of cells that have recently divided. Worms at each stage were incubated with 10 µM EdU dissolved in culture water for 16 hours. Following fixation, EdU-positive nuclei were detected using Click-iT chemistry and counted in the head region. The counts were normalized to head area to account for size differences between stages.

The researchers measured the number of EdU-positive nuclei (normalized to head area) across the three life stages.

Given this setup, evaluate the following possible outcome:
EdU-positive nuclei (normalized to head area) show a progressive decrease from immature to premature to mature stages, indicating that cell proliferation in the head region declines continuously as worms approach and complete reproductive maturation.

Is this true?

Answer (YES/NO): NO